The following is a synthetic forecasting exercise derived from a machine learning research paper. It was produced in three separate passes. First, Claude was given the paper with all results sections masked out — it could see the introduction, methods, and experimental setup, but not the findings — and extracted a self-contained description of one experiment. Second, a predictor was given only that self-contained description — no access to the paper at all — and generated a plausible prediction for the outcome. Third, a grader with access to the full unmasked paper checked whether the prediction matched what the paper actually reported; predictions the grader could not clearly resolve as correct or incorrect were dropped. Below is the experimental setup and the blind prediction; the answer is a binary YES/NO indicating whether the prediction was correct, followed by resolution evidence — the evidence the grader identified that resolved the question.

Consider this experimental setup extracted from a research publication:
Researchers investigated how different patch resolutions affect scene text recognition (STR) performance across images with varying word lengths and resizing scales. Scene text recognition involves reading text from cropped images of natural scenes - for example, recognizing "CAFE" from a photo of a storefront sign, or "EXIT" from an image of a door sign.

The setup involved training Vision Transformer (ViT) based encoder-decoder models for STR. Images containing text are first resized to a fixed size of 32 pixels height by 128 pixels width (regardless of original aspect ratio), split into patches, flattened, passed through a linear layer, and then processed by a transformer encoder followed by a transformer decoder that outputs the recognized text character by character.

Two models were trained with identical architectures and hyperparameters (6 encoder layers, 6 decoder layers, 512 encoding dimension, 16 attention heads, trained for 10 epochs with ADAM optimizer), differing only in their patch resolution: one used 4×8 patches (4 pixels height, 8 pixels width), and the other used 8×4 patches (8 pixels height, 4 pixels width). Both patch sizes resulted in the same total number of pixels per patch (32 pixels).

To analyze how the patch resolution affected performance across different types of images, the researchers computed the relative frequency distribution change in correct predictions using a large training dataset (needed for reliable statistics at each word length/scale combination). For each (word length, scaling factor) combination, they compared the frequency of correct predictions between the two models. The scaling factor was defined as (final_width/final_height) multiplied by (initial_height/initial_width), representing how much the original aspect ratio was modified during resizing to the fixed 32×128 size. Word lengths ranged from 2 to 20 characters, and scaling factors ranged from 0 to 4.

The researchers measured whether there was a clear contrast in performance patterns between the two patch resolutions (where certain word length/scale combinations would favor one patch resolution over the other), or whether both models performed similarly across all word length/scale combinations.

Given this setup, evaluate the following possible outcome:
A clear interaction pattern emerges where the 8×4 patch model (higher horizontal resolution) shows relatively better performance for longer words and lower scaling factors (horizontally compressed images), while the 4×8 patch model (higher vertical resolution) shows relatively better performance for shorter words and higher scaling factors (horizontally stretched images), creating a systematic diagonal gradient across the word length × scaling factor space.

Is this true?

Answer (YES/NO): NO